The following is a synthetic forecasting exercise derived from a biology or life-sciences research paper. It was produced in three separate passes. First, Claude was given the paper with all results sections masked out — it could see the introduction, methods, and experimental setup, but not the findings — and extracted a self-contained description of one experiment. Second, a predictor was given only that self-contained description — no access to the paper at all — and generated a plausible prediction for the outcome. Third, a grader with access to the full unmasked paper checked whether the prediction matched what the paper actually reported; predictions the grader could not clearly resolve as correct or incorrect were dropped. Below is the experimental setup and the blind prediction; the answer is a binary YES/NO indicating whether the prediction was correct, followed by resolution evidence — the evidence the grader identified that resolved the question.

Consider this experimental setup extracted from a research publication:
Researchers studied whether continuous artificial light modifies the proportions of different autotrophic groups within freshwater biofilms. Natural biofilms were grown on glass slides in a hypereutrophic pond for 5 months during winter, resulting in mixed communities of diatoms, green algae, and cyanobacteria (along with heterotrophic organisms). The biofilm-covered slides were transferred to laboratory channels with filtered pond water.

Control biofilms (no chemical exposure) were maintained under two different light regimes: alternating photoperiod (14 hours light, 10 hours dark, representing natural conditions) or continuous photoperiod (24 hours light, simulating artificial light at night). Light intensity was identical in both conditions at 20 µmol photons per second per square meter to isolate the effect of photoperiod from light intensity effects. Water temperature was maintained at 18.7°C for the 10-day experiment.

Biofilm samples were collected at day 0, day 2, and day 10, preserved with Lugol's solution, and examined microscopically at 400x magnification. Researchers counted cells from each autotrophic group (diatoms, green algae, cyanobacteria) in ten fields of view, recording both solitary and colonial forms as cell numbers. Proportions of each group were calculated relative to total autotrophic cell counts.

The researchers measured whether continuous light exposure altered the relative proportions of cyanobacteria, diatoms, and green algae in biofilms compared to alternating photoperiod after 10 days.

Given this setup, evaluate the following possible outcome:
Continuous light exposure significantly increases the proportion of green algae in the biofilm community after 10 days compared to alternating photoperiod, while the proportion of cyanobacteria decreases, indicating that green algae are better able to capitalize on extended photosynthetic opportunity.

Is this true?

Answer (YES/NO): NO